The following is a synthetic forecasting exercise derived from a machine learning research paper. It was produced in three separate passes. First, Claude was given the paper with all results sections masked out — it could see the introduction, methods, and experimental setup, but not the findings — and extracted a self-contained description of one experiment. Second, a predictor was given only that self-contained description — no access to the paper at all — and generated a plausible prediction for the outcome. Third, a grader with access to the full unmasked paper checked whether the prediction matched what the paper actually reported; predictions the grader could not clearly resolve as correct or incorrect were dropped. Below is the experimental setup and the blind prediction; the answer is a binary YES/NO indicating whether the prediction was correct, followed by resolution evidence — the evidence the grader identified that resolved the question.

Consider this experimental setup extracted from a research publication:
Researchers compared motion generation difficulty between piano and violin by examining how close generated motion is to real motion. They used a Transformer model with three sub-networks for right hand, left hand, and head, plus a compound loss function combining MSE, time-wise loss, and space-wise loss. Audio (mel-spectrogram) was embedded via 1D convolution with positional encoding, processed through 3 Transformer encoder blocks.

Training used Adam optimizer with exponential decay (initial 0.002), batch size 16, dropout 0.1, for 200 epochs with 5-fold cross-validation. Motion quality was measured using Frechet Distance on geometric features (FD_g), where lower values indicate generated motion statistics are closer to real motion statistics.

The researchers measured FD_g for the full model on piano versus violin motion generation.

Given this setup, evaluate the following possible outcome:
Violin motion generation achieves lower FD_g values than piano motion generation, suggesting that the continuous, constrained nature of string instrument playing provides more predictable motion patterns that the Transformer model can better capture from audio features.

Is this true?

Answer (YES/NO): NO